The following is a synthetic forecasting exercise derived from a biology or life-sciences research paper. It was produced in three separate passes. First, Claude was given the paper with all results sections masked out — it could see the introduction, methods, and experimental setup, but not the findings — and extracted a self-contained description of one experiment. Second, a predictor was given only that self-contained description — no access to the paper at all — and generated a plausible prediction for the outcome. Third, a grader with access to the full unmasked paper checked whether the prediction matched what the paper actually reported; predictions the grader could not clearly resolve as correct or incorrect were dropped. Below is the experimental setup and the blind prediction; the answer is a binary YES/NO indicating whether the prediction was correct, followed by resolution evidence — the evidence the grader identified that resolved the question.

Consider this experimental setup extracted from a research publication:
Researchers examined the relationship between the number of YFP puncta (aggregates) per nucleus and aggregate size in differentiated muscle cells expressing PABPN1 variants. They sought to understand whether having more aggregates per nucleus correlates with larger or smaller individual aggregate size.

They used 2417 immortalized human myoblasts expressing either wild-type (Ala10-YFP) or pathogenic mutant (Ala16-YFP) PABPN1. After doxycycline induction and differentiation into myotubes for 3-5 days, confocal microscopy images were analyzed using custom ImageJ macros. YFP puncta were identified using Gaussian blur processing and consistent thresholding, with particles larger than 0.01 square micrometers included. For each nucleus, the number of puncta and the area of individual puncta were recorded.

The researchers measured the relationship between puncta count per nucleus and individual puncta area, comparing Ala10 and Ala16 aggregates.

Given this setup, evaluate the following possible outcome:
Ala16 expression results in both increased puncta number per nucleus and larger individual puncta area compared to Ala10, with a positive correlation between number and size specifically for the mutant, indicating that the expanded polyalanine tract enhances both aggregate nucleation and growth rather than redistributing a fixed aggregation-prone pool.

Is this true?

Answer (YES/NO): NO